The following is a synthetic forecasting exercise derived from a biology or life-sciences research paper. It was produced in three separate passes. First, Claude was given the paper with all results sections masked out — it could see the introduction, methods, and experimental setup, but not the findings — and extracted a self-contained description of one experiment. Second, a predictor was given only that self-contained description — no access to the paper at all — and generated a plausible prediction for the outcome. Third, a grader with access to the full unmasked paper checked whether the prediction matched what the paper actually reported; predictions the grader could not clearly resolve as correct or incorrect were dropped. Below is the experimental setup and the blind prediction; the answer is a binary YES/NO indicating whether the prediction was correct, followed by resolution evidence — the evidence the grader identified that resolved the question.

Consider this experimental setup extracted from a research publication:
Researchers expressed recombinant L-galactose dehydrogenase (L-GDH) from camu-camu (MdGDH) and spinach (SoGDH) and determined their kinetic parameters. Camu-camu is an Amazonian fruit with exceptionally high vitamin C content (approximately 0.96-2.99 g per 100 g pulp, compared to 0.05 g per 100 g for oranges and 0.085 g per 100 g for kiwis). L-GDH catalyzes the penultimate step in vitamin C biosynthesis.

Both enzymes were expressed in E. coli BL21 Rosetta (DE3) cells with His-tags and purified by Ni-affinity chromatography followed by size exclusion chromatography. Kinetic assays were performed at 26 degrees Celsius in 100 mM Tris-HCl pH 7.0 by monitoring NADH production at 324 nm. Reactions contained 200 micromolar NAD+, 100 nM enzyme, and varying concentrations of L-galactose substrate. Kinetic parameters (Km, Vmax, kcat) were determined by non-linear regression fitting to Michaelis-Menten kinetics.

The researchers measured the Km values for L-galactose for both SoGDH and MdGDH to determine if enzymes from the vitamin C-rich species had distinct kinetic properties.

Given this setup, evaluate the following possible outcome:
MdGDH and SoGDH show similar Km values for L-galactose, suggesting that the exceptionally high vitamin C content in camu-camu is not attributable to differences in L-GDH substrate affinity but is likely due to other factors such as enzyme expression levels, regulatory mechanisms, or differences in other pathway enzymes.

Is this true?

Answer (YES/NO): YES